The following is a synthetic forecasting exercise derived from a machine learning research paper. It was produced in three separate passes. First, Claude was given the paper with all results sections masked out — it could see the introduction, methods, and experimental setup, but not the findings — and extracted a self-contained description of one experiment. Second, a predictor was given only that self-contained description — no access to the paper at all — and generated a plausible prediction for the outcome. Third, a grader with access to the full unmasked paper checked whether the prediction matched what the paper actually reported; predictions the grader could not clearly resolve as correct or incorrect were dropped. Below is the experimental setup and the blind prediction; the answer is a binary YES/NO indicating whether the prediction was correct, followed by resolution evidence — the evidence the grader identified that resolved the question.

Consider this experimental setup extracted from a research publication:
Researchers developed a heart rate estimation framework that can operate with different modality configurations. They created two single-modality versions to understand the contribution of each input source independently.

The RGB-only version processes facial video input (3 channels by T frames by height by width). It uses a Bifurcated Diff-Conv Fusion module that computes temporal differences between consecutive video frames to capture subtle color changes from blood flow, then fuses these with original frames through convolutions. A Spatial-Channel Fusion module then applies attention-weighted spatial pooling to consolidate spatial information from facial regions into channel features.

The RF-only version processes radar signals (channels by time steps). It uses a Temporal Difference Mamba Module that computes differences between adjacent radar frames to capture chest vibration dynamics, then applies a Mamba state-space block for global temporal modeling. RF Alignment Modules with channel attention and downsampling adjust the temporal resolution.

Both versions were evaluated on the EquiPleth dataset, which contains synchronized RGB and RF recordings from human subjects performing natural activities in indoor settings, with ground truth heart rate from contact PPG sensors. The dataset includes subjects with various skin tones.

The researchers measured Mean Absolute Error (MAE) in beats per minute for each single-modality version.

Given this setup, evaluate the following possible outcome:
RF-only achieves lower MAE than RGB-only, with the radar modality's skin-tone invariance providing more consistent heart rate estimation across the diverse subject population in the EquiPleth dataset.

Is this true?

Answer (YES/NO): NO